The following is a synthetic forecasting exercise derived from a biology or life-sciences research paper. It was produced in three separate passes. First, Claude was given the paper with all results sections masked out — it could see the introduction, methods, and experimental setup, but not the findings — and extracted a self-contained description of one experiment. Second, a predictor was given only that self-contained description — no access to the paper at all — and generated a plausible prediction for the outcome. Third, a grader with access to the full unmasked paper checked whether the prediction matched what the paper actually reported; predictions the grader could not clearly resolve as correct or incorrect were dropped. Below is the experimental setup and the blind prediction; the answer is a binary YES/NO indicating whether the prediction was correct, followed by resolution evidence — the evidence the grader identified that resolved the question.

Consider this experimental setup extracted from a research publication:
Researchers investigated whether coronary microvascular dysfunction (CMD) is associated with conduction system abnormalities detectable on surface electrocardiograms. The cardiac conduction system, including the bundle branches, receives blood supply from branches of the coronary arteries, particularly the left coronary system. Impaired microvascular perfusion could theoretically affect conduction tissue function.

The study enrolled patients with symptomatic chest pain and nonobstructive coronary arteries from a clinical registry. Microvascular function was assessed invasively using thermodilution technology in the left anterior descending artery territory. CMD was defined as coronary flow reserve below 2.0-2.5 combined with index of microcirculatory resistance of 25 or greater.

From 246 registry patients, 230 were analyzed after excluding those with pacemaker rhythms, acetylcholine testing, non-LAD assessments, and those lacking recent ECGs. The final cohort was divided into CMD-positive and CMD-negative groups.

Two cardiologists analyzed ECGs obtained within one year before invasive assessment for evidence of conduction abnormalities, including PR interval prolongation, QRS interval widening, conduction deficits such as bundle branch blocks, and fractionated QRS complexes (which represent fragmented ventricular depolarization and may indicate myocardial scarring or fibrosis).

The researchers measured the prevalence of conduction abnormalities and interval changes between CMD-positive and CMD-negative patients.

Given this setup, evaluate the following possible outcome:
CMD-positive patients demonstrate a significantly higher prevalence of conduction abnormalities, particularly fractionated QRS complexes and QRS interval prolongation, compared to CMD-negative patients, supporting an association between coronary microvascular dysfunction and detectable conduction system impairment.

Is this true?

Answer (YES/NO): NO